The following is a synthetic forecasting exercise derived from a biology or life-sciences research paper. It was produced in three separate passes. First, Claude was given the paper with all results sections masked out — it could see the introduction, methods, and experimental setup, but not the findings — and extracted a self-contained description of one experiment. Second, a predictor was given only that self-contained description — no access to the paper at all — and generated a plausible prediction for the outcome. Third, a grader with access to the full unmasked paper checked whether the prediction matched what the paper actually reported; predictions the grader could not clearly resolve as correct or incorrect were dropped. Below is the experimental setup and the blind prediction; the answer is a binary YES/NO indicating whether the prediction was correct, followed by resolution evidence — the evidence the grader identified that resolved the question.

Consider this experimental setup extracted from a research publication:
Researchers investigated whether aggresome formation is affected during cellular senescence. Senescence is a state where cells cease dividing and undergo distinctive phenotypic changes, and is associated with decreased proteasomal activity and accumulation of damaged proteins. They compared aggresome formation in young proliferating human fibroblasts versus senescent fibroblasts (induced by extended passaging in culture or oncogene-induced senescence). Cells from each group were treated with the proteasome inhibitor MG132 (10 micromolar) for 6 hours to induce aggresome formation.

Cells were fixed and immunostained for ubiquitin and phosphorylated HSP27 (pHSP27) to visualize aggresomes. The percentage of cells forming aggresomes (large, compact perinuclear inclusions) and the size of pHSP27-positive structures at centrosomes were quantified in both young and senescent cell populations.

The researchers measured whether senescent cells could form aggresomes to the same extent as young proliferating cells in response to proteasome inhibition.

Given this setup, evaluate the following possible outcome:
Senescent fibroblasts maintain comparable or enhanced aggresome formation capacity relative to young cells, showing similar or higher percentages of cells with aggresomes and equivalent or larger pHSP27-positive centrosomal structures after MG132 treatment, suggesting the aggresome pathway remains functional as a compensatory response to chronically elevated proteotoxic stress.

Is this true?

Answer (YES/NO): NO